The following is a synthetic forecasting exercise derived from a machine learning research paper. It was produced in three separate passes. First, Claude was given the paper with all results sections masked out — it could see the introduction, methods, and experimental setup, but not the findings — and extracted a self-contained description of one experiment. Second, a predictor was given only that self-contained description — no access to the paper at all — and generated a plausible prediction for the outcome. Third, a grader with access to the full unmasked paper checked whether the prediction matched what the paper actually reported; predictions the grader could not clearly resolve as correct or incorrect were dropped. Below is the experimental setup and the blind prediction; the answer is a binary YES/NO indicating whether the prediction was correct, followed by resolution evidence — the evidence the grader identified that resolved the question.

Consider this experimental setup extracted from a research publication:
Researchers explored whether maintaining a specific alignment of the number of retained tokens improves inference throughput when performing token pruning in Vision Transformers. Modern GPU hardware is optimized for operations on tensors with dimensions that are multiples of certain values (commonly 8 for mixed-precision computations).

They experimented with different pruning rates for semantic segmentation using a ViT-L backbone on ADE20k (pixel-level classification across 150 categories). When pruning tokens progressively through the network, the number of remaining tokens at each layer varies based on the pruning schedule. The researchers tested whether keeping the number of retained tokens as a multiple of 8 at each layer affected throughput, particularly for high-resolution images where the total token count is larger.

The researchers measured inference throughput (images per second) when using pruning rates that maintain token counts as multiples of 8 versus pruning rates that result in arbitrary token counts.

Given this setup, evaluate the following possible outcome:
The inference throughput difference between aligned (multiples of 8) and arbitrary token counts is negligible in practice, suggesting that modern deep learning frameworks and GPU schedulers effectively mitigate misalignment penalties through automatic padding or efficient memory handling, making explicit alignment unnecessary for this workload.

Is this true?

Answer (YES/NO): NO